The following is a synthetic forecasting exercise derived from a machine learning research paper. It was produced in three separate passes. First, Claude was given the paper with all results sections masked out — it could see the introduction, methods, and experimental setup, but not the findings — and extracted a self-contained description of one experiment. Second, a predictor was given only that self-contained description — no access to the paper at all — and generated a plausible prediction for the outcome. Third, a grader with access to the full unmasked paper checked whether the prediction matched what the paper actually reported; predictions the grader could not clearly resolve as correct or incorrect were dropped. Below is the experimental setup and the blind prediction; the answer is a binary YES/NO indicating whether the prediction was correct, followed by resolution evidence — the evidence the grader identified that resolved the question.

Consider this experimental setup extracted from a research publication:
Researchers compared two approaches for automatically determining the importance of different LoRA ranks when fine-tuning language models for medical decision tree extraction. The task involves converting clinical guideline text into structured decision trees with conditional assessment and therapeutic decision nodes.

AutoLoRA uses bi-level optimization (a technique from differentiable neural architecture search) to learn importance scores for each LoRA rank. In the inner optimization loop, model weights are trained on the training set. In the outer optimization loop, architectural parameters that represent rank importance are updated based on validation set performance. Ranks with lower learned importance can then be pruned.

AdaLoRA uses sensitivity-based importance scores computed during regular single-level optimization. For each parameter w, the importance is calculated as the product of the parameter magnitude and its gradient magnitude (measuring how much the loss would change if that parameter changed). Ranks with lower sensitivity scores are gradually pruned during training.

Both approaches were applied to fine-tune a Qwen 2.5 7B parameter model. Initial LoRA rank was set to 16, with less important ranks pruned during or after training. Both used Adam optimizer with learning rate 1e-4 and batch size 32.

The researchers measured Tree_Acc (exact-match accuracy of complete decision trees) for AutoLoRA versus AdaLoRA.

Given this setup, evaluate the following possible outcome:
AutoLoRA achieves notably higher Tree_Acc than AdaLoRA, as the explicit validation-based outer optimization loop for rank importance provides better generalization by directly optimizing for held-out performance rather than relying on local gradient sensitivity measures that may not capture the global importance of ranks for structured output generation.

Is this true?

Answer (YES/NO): NO